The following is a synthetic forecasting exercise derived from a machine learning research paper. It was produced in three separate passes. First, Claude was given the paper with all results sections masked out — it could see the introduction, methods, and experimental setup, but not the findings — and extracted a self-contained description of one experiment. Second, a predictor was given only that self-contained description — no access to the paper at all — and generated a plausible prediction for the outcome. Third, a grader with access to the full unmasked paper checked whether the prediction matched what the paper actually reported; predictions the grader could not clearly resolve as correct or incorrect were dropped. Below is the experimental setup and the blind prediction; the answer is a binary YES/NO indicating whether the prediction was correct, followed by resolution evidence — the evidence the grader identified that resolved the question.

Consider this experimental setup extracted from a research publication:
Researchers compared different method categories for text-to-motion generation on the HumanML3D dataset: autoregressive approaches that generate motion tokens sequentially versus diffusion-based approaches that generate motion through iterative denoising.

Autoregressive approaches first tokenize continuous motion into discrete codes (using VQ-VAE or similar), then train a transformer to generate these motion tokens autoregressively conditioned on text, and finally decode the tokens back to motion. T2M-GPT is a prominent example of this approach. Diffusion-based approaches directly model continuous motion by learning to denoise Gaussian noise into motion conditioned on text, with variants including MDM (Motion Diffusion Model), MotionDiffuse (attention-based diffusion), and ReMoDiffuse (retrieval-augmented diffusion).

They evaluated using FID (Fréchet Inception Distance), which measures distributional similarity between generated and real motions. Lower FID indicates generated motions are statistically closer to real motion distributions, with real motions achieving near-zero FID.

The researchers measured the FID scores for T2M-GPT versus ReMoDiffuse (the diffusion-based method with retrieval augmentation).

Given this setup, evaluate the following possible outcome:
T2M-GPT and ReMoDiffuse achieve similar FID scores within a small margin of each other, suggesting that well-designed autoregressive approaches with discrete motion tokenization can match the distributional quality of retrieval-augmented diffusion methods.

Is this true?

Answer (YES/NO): NO